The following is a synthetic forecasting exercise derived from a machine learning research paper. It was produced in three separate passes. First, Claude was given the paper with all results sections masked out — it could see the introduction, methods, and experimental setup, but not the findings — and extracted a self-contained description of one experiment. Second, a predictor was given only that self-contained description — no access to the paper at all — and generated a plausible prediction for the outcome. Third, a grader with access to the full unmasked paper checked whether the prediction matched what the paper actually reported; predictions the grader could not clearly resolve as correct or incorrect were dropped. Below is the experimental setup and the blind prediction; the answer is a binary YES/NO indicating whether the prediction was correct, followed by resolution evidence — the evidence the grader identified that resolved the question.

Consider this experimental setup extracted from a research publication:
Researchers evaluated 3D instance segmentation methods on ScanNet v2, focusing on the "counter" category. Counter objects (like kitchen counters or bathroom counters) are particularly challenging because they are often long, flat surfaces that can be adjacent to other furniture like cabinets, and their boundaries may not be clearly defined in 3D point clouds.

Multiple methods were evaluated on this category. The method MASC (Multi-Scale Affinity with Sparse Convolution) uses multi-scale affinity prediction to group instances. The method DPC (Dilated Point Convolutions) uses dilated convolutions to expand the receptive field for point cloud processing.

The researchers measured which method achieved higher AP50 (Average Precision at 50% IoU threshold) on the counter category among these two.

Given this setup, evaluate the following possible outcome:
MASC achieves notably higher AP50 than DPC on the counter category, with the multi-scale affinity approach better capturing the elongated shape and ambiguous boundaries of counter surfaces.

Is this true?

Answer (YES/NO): NO